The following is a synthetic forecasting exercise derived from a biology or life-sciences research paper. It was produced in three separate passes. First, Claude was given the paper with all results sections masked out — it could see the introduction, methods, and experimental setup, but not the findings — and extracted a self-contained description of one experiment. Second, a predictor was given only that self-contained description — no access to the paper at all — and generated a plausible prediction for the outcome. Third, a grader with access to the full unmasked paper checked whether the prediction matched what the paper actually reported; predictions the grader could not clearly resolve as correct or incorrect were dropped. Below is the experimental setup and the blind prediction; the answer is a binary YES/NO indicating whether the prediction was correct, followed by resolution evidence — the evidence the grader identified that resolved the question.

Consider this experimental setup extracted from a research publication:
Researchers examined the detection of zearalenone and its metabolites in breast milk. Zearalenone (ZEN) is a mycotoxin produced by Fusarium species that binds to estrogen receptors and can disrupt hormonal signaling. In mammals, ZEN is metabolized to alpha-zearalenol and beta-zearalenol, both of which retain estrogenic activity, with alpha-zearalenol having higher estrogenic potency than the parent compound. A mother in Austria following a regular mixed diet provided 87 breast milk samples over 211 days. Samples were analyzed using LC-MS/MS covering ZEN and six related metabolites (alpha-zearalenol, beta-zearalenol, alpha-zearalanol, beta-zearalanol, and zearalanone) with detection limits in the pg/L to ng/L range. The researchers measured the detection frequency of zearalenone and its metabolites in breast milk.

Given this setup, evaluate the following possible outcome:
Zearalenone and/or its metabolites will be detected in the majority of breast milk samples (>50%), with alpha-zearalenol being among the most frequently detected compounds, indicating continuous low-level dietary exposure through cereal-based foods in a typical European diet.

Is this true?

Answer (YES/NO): NO